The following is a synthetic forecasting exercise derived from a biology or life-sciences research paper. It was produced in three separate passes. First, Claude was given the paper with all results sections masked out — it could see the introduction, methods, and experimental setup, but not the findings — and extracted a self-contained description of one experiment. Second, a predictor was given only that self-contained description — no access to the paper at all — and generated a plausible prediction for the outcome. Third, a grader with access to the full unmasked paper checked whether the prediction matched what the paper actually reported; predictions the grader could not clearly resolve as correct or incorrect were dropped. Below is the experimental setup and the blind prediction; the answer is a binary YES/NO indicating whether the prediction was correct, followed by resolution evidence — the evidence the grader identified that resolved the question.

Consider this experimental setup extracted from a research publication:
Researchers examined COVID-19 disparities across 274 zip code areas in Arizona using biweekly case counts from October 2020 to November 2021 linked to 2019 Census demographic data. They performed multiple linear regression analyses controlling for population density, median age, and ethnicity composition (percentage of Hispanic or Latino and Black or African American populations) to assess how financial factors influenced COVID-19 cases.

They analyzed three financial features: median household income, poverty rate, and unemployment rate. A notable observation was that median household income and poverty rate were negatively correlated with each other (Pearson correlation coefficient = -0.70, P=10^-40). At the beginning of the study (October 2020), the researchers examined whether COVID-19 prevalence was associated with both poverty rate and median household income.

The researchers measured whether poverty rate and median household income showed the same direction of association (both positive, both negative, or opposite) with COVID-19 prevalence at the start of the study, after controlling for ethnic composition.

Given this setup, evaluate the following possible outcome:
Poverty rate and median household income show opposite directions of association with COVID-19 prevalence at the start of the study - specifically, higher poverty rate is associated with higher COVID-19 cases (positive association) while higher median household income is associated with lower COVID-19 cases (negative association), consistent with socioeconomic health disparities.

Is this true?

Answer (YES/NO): NO